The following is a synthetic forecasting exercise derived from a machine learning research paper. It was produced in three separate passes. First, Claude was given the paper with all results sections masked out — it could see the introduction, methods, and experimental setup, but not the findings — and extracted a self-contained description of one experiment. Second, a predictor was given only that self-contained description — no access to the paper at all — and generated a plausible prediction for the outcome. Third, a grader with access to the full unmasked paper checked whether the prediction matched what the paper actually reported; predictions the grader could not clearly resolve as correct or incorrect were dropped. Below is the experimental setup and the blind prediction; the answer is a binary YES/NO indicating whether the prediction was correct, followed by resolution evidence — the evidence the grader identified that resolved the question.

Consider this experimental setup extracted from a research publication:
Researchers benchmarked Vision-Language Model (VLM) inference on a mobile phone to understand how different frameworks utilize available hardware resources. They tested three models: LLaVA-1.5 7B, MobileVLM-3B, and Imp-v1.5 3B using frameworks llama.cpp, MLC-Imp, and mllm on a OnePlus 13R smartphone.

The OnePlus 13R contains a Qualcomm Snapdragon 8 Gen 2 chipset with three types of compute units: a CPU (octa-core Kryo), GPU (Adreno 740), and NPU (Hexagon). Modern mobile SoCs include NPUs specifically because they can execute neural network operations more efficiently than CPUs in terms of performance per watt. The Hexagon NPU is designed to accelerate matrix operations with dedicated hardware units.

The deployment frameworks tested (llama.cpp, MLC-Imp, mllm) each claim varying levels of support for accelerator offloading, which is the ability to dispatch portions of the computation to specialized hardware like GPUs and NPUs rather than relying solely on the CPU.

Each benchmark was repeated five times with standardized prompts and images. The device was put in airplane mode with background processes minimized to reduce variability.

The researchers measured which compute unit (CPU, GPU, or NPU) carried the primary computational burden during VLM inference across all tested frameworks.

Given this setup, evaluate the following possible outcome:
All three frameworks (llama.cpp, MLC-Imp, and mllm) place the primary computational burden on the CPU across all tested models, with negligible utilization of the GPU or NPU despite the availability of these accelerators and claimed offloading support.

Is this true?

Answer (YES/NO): NO